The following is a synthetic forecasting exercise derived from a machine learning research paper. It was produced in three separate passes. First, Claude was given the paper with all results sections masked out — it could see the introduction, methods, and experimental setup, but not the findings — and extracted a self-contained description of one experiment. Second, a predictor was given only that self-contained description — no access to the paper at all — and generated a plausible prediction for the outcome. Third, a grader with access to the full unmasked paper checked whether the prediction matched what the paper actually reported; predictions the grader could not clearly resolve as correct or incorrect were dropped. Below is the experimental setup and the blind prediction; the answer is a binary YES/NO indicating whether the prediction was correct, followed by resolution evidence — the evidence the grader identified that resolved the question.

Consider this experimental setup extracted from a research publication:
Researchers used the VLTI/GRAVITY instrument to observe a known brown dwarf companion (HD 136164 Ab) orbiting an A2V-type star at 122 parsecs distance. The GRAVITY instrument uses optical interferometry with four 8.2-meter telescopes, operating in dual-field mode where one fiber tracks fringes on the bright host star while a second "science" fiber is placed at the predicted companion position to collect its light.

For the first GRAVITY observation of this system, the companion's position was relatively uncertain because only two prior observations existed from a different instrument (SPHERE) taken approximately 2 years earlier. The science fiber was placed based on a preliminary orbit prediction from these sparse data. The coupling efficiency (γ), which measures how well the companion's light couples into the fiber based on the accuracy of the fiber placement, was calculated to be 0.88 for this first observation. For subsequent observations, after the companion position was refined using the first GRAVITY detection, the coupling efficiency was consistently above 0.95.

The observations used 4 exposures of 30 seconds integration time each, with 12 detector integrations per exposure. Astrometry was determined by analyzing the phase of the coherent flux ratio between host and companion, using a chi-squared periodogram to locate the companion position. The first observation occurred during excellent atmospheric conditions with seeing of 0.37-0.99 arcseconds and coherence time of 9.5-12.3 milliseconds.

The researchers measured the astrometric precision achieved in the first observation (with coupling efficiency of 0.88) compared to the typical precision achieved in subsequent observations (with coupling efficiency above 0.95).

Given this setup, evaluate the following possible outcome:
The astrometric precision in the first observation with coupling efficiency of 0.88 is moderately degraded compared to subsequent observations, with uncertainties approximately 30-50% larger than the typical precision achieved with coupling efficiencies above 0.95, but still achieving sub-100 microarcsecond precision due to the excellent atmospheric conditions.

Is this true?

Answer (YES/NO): NO